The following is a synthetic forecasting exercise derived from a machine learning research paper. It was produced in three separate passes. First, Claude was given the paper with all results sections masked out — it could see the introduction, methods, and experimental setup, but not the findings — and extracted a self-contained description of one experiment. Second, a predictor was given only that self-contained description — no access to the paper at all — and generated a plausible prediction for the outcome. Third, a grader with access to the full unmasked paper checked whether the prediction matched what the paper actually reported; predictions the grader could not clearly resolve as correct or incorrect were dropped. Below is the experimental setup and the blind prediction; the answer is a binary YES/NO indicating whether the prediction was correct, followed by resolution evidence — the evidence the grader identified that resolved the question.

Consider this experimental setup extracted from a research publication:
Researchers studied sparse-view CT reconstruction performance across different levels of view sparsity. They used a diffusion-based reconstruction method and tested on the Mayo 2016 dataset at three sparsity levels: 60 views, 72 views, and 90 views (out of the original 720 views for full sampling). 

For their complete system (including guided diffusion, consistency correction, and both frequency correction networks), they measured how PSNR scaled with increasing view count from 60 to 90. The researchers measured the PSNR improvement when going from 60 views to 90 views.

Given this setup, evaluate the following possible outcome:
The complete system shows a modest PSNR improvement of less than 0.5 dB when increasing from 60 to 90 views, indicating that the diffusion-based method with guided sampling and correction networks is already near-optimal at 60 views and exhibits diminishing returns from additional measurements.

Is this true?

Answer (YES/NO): NO